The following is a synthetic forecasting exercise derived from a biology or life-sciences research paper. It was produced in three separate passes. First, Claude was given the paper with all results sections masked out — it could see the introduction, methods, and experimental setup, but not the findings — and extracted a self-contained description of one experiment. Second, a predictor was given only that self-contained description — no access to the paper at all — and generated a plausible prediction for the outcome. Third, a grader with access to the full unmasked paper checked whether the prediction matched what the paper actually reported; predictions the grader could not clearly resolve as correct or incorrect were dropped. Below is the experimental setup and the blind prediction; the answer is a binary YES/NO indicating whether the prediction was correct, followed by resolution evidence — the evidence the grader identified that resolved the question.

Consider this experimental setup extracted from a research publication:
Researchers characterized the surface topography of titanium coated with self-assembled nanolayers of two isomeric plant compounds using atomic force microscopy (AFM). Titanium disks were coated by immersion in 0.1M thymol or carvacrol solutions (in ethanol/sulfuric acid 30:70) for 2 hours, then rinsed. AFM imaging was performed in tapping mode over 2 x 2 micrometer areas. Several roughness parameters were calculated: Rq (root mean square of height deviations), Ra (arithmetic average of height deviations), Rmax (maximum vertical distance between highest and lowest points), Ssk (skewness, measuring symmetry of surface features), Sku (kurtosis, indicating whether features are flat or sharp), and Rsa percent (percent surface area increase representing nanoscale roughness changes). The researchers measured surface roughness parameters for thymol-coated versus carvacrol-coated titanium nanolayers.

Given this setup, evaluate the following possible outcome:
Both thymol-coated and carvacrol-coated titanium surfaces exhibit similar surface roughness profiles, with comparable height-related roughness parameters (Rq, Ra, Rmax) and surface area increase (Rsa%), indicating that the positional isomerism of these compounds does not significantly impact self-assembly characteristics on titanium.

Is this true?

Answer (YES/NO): NO